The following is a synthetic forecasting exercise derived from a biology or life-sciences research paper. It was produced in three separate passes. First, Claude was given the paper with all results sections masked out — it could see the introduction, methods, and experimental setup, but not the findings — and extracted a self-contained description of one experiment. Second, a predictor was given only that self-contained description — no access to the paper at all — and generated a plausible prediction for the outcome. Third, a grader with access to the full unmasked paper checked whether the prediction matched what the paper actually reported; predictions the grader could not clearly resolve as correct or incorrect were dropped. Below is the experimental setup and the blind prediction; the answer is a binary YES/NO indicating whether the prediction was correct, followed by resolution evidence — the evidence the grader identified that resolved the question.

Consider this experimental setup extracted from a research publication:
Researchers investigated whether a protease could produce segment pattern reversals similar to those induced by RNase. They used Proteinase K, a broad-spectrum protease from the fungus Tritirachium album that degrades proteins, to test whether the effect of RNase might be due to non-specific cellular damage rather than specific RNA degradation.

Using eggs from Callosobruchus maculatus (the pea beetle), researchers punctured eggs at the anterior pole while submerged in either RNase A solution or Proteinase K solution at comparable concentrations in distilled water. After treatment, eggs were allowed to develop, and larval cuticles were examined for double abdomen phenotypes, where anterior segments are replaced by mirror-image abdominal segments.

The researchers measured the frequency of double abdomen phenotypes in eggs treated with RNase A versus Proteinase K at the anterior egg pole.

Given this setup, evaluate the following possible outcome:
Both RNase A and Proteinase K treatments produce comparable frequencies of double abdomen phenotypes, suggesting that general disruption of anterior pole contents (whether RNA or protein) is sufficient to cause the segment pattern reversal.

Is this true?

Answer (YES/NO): NO